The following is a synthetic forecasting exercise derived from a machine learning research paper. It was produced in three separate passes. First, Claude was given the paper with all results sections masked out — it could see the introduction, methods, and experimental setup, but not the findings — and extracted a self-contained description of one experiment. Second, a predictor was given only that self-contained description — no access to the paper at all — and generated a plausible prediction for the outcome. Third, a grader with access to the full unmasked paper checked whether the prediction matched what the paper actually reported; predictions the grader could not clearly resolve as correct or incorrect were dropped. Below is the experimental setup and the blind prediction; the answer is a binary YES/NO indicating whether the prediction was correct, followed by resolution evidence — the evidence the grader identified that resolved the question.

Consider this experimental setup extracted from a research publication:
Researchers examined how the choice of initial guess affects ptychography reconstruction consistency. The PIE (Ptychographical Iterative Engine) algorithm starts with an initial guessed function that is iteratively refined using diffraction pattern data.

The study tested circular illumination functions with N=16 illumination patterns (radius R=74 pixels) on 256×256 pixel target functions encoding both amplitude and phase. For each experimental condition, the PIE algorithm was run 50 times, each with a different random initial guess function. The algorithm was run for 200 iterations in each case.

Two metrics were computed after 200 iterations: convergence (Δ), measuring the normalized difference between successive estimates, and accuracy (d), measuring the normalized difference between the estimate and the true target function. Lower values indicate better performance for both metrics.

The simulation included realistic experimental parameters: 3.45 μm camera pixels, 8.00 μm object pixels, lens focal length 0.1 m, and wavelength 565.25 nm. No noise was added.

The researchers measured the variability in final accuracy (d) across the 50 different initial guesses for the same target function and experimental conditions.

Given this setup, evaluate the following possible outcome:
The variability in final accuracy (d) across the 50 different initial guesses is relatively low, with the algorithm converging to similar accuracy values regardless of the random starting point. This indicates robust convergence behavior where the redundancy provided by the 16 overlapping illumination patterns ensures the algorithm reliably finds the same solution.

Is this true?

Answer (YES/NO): YES